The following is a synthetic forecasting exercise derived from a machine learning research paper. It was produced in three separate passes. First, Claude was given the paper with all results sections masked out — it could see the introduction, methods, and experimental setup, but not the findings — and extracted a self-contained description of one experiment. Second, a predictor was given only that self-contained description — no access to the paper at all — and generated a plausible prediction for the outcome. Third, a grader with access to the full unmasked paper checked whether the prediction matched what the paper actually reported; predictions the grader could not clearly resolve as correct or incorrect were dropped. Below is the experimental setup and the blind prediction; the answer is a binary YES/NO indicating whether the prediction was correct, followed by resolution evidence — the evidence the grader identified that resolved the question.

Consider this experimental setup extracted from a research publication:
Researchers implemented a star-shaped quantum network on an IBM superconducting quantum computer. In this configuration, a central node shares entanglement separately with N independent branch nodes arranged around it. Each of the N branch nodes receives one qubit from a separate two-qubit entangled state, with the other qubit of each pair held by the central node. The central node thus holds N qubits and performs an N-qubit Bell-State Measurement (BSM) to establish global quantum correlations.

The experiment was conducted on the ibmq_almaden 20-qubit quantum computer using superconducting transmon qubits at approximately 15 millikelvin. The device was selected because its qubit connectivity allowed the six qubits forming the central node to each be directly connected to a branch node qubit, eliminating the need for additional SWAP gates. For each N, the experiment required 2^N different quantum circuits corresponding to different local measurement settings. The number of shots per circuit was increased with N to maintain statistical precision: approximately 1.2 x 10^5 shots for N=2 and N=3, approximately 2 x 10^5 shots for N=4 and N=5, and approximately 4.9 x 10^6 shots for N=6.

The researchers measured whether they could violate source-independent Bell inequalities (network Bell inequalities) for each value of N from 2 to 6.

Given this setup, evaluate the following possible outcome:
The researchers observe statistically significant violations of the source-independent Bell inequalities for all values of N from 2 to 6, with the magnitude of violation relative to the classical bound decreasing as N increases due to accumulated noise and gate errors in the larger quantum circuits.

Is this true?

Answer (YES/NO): NO